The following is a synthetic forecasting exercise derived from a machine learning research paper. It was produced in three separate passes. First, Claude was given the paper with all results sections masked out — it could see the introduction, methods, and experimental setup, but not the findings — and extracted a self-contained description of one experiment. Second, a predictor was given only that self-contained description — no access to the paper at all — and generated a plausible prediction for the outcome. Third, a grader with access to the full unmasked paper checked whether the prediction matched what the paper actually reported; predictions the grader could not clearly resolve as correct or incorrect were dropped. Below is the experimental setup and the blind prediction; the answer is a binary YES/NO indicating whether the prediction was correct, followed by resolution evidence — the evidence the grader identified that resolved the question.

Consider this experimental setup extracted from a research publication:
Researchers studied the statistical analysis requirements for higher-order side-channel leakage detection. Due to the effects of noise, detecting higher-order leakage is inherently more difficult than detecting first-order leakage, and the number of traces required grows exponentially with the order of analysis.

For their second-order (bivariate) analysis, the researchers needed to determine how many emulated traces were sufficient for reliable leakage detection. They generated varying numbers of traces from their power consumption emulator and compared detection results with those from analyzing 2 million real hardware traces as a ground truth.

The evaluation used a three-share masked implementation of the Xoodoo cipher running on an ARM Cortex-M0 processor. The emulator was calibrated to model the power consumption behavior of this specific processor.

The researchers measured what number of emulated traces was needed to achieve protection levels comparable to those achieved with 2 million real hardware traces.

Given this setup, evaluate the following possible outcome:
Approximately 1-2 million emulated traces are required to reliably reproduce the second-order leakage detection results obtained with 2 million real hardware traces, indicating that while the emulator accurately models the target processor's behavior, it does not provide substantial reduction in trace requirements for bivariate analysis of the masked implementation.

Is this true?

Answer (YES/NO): NO